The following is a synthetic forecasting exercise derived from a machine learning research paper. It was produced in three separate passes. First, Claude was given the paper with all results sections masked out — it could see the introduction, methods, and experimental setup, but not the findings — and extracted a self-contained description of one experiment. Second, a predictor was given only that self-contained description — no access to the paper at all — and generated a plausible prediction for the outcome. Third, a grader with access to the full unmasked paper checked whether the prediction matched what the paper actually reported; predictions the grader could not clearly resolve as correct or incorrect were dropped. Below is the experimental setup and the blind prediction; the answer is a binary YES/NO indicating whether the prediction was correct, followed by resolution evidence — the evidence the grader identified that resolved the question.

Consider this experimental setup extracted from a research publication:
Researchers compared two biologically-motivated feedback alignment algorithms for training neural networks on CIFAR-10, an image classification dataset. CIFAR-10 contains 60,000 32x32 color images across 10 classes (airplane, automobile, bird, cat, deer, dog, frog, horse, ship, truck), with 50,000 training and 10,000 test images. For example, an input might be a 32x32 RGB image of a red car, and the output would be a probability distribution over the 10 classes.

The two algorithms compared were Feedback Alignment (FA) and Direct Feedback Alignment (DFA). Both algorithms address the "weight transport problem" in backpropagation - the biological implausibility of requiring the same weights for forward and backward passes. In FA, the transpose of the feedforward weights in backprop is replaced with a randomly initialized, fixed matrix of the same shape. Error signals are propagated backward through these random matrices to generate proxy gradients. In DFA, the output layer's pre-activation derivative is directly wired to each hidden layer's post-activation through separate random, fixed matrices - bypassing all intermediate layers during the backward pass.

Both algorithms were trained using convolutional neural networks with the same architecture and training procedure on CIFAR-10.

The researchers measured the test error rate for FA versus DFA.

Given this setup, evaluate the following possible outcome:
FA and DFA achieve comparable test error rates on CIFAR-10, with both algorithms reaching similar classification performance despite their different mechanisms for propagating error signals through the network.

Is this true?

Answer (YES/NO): NO